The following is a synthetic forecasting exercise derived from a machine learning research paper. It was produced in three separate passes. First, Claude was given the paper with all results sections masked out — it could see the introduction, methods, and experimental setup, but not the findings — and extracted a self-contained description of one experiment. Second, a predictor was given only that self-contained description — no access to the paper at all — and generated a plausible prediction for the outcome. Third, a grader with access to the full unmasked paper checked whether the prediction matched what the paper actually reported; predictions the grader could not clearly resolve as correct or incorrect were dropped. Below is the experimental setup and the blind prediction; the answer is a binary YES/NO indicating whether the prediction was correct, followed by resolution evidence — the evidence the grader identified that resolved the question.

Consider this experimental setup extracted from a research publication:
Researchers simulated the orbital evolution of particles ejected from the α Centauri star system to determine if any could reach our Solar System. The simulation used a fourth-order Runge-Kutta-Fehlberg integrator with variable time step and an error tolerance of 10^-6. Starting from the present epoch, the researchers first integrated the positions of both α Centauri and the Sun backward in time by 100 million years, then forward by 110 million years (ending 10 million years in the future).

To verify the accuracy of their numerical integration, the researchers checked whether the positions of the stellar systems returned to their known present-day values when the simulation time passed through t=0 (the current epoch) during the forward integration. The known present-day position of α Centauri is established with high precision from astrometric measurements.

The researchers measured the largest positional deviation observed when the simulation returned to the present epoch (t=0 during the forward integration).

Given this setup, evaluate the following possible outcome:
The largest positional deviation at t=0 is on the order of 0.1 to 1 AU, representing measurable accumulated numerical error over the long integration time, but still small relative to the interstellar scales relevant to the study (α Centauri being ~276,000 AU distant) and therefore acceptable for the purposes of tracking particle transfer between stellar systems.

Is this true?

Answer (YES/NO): NO